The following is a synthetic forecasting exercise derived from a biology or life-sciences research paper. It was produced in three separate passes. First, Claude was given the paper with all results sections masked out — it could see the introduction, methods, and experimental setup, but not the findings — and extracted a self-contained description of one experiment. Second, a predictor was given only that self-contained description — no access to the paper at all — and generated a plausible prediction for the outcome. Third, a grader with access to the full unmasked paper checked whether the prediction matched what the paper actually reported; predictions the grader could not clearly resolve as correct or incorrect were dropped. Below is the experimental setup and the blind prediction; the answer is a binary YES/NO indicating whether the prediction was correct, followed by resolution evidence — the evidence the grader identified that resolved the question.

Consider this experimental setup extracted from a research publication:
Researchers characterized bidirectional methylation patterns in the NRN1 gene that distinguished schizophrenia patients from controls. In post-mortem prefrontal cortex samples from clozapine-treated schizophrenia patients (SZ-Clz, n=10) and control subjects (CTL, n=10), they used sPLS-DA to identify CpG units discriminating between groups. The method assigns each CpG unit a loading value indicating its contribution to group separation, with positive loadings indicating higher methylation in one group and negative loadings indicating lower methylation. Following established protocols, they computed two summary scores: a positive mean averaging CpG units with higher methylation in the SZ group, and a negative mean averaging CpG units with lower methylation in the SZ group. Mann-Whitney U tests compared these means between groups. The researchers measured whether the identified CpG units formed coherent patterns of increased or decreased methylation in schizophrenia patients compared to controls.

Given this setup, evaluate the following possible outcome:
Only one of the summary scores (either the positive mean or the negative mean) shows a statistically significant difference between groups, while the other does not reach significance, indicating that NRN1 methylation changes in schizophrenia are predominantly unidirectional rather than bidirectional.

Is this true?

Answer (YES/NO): YES